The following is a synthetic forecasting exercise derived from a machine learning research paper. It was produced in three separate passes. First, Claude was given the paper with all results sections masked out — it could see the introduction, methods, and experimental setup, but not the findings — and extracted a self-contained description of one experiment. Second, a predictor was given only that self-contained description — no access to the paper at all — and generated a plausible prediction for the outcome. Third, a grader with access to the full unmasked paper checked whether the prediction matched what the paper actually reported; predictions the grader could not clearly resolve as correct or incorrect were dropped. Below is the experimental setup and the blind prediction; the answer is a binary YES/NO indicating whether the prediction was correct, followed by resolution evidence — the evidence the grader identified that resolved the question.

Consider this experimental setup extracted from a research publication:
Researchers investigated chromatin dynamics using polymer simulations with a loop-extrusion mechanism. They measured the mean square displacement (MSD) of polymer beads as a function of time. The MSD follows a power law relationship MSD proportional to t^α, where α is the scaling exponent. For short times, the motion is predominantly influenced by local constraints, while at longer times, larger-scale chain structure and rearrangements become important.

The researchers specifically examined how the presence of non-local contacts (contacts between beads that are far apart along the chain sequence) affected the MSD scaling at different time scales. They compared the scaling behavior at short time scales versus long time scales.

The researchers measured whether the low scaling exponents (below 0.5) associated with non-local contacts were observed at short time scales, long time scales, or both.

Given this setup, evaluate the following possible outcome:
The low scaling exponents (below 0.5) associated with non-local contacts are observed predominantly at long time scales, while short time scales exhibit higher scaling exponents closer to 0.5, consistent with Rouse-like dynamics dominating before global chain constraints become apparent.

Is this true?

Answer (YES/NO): NO